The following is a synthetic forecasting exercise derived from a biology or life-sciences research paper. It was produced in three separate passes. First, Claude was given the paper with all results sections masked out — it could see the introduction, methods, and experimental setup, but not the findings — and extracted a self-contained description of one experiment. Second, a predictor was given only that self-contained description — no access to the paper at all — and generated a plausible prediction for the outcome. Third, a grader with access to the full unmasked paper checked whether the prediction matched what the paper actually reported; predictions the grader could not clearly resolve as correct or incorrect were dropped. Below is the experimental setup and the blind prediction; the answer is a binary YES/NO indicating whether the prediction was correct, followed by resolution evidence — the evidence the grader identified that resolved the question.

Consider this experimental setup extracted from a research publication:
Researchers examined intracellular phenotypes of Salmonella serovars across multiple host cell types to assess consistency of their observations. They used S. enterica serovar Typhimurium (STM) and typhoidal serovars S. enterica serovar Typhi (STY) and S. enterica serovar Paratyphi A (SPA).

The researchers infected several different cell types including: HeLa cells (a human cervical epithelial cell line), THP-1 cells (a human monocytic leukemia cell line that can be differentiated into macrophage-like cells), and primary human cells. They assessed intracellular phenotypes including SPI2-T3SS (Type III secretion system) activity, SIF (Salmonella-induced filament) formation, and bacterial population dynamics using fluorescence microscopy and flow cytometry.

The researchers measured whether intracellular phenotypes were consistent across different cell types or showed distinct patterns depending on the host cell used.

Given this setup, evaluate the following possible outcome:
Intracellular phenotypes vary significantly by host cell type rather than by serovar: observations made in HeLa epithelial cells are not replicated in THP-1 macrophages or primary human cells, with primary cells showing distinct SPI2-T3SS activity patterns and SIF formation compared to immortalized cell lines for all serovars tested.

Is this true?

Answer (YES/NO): NO